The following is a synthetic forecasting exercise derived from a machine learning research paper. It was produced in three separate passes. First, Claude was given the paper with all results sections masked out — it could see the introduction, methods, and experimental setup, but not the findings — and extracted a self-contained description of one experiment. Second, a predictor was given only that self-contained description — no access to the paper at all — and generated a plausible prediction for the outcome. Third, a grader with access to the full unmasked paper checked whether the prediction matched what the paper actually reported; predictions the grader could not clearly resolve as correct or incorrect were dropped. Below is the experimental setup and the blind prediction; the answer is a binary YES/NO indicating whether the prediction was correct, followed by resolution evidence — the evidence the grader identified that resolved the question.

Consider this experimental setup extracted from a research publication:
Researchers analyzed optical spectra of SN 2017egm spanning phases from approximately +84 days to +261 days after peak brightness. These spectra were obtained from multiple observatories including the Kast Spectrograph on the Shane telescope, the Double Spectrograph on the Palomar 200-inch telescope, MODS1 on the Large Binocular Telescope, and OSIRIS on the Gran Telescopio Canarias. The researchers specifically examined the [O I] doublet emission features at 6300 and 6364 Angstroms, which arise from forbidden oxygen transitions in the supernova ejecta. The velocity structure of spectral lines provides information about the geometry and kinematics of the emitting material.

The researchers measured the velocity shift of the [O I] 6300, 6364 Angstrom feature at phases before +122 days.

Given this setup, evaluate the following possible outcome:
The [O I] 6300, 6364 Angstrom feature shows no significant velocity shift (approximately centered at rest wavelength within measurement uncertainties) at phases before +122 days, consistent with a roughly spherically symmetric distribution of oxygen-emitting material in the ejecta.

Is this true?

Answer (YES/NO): NO